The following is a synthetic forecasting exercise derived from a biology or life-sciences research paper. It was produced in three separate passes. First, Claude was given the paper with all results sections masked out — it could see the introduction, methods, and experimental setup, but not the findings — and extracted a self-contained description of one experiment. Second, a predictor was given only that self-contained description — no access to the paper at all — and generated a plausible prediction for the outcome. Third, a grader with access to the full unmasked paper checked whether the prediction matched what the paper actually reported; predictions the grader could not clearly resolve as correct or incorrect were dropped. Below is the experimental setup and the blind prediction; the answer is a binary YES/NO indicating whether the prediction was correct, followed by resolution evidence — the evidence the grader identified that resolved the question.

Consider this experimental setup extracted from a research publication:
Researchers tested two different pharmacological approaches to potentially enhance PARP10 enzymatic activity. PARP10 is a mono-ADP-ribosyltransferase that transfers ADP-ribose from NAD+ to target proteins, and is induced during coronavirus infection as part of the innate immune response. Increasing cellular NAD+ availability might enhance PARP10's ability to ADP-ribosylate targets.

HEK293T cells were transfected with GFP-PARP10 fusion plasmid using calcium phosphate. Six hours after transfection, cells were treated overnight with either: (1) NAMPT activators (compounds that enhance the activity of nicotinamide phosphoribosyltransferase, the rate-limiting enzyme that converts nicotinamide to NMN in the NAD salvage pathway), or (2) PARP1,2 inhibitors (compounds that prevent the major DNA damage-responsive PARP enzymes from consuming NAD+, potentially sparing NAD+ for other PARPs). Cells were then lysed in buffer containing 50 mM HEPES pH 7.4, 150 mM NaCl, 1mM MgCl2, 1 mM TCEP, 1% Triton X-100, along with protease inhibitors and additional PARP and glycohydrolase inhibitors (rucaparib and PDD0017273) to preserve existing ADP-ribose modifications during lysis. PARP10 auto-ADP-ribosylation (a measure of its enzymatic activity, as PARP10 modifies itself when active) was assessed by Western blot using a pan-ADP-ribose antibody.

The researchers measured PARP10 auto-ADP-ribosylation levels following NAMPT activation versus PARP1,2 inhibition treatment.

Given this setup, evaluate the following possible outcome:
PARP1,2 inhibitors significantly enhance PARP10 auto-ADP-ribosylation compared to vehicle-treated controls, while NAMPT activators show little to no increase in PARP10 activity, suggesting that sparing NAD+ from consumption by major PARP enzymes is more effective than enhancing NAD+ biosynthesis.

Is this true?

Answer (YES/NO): NO